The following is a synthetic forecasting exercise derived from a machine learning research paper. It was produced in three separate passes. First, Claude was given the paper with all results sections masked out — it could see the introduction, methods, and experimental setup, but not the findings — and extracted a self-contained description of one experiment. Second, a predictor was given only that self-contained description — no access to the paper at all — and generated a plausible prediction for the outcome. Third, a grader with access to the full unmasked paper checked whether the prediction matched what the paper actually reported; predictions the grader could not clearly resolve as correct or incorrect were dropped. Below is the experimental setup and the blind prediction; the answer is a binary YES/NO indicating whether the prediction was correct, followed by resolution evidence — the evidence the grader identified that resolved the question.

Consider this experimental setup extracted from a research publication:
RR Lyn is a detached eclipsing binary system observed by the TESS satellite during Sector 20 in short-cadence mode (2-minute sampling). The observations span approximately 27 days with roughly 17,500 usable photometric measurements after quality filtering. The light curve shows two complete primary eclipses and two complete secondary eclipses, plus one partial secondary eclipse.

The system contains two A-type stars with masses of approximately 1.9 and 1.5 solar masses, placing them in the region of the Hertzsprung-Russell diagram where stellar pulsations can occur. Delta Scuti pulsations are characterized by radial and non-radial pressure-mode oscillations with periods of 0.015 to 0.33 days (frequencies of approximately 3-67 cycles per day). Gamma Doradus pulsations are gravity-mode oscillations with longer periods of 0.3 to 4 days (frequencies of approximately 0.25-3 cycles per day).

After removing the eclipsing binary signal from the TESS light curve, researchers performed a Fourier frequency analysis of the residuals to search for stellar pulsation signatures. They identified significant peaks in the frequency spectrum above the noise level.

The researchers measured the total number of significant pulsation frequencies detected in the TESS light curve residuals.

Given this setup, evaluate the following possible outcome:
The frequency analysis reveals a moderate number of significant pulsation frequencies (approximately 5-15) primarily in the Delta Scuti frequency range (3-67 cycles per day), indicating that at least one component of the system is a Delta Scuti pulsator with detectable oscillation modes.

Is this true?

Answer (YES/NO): NO